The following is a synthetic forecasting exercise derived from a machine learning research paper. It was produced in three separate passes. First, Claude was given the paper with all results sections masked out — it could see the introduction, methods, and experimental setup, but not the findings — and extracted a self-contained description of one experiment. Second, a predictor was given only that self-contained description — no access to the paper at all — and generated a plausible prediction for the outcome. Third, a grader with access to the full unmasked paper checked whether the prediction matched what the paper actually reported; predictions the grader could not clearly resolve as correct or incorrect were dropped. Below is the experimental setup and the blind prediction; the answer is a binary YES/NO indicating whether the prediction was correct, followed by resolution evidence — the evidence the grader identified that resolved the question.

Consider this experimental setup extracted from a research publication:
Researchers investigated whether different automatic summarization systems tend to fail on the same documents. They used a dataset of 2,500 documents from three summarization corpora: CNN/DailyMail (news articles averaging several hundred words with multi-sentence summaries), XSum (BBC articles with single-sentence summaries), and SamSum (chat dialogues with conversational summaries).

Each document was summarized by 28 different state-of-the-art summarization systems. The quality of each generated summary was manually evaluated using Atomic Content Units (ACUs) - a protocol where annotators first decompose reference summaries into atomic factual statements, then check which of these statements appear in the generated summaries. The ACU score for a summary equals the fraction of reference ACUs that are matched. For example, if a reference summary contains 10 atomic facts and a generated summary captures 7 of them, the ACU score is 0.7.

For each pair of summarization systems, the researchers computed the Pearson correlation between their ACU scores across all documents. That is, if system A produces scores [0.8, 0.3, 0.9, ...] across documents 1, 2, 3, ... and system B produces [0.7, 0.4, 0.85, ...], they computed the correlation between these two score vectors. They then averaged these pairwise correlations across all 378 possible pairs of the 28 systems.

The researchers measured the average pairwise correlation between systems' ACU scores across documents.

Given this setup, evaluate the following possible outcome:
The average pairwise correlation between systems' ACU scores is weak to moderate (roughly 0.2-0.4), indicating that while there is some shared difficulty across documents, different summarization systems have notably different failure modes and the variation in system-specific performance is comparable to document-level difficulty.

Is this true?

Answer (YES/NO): NO